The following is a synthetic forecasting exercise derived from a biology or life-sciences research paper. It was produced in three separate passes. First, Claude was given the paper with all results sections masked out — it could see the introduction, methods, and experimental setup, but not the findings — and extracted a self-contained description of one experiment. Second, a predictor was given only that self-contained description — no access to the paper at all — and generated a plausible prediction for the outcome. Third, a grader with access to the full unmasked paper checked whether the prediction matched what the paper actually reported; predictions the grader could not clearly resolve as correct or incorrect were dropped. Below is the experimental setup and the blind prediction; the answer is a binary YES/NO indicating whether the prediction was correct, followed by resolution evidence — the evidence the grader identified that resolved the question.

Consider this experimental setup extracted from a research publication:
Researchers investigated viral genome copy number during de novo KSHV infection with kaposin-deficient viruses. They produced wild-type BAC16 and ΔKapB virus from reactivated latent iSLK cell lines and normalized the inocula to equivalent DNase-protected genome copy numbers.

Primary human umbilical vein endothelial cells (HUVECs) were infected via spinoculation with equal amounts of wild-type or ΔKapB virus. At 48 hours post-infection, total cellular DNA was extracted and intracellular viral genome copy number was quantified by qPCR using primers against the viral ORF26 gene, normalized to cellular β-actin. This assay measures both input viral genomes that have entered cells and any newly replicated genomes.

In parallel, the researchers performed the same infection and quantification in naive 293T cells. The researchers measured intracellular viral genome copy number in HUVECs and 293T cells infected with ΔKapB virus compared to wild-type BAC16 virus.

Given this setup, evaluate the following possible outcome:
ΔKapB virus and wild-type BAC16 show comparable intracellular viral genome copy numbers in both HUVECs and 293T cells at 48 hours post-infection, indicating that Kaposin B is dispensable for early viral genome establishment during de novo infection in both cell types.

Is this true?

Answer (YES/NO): NO